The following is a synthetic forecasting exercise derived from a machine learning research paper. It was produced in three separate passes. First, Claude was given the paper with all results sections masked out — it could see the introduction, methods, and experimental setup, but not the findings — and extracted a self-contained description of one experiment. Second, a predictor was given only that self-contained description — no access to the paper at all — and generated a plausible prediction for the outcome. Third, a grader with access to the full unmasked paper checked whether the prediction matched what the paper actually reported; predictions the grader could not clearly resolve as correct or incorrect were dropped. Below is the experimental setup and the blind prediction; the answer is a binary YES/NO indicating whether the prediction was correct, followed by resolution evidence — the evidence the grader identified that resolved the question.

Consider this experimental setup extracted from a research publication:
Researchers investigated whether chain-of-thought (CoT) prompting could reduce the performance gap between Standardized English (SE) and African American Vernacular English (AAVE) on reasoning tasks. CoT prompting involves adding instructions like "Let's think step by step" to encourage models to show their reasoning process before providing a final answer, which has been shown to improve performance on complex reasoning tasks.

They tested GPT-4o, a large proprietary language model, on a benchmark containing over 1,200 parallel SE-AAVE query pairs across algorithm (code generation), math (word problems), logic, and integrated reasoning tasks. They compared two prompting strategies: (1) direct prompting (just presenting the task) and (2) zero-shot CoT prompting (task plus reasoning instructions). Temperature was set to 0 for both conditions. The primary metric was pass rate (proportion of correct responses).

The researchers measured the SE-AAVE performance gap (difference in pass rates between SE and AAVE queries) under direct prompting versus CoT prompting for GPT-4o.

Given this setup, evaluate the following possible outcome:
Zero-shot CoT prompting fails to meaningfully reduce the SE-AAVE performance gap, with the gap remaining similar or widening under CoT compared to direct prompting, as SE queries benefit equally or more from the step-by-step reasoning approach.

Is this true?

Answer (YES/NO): NO